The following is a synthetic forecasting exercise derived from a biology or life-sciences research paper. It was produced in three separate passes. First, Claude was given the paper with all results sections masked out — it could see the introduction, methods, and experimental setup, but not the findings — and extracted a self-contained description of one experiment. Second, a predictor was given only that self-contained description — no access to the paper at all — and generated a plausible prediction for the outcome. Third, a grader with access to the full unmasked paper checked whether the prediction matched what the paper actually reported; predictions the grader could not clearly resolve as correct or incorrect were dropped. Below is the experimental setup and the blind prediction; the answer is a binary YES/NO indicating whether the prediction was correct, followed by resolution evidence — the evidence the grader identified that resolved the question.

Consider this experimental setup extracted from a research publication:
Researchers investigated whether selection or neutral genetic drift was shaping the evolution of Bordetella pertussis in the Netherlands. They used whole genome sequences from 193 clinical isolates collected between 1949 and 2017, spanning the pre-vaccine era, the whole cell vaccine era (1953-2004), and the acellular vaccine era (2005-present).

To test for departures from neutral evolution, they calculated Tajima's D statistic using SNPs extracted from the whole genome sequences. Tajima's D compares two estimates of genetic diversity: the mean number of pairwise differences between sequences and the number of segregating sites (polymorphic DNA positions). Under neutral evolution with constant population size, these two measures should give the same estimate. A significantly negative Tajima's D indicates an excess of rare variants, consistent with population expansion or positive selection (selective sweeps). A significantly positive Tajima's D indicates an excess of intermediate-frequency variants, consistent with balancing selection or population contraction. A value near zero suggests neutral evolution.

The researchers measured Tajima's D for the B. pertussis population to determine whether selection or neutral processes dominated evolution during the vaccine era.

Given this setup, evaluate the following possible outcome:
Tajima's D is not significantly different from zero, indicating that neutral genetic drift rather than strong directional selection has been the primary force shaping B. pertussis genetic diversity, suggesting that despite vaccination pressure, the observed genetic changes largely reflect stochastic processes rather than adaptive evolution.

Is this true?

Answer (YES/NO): NO